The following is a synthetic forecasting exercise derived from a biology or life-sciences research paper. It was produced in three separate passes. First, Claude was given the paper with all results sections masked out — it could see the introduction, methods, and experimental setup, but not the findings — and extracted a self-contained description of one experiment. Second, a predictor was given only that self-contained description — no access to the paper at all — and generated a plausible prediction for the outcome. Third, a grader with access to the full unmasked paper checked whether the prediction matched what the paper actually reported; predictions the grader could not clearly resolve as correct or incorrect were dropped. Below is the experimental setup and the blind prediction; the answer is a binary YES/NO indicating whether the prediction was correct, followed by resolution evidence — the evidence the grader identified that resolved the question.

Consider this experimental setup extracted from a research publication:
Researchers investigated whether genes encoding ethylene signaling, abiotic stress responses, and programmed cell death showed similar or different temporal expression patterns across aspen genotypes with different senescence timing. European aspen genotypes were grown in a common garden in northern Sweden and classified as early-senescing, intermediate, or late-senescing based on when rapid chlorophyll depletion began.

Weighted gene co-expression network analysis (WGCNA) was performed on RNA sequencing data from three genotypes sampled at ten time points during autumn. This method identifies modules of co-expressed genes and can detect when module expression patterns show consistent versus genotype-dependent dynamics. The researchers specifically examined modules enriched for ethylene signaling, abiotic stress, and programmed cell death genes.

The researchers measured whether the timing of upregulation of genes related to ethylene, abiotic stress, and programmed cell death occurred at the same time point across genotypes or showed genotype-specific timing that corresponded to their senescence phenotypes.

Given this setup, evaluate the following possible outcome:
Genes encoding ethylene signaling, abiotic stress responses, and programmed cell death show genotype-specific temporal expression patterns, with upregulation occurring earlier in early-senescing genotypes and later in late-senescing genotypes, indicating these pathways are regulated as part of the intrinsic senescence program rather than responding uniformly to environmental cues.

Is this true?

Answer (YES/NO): NO